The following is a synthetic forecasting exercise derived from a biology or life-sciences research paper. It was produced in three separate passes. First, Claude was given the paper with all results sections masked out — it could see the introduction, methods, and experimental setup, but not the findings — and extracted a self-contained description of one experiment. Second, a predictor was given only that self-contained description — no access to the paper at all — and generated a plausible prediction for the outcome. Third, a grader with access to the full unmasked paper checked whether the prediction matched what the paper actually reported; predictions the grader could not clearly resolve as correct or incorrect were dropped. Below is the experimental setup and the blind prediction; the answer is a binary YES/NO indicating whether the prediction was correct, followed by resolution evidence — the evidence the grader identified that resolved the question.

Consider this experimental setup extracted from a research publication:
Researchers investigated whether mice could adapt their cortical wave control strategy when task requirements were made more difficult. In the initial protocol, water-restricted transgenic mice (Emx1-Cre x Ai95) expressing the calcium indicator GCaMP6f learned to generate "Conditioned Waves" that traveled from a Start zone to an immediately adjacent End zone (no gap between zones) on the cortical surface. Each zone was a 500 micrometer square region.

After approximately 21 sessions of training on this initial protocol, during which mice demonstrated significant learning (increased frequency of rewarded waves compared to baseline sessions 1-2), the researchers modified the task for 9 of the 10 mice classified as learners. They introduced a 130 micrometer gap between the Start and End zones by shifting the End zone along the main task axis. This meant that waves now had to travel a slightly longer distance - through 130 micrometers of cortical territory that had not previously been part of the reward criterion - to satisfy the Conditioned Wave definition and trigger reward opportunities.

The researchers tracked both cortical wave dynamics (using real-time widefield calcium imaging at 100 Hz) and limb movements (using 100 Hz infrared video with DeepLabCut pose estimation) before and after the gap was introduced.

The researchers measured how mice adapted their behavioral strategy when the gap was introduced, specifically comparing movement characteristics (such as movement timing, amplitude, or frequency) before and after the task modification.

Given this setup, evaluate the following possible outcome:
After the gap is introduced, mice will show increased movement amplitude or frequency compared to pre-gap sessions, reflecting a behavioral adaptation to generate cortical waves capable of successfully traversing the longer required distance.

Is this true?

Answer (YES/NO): NO